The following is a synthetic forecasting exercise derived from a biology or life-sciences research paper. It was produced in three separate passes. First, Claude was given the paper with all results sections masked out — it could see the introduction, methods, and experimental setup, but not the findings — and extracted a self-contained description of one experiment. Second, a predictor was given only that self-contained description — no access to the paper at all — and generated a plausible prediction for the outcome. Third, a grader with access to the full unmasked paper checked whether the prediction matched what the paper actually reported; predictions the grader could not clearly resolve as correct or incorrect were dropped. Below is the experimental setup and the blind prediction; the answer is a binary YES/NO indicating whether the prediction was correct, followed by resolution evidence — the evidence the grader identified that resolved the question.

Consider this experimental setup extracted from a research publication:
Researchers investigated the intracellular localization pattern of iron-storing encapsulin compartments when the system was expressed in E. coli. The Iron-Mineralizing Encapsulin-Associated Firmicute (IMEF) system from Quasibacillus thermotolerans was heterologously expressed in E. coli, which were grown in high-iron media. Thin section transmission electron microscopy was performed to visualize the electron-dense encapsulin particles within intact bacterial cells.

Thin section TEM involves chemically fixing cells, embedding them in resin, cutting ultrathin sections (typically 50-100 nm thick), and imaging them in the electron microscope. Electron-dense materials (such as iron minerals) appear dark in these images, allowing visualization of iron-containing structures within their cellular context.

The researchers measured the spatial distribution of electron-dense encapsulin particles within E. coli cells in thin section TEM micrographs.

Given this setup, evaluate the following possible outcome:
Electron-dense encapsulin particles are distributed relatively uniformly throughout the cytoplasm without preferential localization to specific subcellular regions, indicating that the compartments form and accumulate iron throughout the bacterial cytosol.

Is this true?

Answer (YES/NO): NO